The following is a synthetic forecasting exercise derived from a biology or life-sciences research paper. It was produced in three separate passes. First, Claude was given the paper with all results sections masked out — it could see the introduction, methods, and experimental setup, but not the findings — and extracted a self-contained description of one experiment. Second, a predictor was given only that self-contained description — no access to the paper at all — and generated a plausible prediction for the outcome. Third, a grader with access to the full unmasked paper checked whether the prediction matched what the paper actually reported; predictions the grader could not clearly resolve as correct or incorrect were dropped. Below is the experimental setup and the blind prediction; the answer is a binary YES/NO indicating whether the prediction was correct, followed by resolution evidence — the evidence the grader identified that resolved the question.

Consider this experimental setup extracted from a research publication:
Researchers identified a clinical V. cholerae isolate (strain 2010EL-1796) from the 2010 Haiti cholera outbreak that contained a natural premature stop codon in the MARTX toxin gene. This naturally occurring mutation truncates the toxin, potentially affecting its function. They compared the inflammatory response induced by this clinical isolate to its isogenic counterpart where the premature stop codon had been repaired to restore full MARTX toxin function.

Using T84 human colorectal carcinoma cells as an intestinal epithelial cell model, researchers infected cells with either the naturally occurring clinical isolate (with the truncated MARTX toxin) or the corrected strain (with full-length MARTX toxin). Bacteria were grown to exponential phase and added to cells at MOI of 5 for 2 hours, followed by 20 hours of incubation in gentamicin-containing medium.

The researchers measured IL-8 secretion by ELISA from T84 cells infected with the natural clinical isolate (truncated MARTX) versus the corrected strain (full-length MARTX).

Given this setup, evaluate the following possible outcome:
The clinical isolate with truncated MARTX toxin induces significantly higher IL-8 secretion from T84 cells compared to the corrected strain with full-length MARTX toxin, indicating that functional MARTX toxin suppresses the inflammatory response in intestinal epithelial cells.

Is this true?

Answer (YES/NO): YES